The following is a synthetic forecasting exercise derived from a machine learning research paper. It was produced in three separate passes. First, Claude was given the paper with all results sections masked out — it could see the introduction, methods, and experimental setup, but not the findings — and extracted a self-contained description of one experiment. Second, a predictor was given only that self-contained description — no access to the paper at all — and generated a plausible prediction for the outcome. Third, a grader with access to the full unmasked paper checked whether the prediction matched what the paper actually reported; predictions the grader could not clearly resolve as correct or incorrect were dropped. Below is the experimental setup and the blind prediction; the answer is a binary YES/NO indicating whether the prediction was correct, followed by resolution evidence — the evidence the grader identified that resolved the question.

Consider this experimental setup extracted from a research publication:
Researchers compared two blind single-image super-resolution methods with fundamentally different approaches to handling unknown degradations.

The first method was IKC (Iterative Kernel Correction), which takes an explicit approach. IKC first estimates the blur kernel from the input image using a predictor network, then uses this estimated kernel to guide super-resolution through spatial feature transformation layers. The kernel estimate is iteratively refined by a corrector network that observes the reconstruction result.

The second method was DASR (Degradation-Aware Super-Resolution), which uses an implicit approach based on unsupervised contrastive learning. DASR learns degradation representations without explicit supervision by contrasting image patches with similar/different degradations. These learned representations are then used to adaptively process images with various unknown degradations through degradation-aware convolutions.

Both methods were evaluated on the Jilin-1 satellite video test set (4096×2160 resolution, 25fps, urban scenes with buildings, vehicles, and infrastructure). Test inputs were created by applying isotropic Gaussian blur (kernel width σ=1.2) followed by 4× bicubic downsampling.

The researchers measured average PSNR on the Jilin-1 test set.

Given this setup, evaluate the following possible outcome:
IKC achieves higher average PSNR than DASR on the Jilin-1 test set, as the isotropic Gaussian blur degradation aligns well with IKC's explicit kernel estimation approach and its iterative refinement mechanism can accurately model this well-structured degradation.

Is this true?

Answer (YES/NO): NO